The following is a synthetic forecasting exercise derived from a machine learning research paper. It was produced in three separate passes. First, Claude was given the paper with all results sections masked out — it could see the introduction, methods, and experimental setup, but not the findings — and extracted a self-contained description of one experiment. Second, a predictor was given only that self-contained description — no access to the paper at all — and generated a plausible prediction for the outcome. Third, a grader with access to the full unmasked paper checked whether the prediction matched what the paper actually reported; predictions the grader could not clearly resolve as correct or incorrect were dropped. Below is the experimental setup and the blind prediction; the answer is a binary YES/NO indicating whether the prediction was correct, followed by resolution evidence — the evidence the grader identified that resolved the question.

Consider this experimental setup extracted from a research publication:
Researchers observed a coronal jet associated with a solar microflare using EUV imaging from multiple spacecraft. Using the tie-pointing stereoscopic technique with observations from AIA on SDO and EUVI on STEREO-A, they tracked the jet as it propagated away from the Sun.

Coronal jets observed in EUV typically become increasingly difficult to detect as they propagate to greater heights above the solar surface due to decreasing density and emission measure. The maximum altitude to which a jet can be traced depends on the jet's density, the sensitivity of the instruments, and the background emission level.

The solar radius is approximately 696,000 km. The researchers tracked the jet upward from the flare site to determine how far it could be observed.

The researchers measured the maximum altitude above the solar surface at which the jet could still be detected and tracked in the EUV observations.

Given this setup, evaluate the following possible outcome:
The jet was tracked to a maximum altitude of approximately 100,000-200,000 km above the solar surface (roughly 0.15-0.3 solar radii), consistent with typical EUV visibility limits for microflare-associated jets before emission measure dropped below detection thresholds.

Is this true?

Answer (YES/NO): YES